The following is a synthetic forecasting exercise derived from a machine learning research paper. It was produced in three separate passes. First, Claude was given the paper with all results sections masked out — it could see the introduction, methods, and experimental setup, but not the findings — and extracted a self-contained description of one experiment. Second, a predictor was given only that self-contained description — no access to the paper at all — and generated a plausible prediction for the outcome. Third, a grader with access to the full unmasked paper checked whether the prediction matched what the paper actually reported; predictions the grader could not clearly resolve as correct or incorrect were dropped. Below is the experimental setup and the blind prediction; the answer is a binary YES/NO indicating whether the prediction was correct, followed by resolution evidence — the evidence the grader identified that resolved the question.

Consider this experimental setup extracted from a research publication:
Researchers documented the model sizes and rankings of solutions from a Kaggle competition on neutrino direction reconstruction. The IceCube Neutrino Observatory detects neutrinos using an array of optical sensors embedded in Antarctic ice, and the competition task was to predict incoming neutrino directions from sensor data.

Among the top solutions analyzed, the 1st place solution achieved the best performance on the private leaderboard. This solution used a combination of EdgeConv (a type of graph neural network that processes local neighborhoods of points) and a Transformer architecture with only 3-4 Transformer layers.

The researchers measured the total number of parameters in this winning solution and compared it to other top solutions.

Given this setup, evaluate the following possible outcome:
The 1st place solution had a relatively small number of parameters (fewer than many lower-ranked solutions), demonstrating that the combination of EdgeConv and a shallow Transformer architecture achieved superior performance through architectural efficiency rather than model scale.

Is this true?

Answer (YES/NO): YES